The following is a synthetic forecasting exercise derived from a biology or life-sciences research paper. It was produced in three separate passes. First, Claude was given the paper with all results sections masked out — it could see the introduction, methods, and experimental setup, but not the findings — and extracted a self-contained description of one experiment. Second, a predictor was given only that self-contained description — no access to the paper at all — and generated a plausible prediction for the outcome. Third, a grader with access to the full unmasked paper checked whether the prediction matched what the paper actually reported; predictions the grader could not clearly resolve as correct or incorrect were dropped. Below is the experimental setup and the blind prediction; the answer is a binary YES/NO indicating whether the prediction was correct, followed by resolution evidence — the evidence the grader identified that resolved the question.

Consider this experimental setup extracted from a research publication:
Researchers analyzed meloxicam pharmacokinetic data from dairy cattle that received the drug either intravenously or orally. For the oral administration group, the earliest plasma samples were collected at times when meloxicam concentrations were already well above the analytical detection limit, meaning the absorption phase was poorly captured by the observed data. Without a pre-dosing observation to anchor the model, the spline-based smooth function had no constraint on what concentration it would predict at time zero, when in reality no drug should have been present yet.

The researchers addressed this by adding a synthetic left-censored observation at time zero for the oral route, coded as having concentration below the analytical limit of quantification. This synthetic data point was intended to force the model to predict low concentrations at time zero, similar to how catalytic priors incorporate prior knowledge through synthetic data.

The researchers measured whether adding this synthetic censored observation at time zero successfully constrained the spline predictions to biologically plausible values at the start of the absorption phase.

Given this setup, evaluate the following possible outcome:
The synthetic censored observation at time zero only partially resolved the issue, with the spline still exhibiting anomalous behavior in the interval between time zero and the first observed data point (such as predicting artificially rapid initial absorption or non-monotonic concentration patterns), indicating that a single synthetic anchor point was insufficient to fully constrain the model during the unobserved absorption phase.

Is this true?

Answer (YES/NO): NO